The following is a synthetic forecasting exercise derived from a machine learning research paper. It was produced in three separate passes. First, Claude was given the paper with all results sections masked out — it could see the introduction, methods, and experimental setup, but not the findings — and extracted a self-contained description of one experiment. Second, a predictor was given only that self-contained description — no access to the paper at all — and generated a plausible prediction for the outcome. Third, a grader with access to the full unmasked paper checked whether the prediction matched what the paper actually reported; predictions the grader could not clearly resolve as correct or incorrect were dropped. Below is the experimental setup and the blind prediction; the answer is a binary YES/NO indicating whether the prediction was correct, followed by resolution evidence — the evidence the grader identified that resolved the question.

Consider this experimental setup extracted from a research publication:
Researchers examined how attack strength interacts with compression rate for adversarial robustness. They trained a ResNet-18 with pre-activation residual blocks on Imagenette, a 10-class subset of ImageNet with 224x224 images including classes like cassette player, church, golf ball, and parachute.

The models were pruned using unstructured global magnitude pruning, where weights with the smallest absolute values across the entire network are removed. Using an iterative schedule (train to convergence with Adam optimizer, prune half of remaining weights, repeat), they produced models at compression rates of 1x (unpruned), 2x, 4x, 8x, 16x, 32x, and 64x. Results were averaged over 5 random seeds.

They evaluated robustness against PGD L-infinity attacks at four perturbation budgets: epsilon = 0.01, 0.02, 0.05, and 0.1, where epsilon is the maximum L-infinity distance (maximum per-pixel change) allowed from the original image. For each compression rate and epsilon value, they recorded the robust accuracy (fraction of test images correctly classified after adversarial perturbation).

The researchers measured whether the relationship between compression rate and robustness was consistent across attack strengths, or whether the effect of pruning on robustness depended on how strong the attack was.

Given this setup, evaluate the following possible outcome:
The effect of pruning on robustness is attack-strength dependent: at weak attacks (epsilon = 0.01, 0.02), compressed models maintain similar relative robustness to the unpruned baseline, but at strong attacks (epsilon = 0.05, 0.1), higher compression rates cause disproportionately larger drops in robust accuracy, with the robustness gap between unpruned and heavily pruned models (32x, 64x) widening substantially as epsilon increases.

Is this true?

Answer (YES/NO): NO